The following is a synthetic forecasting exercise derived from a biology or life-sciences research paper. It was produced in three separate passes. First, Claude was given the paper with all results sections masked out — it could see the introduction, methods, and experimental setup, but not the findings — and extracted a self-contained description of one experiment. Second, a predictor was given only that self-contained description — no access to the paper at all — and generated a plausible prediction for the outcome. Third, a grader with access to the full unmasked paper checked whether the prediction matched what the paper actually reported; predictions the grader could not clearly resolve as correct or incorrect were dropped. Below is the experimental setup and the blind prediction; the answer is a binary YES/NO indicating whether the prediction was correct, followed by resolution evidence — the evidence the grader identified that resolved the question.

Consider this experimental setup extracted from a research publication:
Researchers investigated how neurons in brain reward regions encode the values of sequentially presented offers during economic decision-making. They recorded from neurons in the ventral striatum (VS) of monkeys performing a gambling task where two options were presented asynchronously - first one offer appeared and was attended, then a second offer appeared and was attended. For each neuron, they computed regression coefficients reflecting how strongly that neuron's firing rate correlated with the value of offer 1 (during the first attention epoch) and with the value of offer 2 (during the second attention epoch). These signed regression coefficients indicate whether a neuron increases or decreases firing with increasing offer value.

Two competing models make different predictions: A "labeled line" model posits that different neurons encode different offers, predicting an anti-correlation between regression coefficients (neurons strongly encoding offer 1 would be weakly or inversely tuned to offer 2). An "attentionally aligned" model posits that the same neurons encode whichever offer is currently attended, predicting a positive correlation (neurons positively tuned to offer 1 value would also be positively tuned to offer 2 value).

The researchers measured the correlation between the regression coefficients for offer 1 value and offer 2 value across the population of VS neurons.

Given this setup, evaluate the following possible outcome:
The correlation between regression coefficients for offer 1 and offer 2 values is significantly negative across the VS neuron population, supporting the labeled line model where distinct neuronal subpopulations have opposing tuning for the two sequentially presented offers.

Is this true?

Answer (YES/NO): NO